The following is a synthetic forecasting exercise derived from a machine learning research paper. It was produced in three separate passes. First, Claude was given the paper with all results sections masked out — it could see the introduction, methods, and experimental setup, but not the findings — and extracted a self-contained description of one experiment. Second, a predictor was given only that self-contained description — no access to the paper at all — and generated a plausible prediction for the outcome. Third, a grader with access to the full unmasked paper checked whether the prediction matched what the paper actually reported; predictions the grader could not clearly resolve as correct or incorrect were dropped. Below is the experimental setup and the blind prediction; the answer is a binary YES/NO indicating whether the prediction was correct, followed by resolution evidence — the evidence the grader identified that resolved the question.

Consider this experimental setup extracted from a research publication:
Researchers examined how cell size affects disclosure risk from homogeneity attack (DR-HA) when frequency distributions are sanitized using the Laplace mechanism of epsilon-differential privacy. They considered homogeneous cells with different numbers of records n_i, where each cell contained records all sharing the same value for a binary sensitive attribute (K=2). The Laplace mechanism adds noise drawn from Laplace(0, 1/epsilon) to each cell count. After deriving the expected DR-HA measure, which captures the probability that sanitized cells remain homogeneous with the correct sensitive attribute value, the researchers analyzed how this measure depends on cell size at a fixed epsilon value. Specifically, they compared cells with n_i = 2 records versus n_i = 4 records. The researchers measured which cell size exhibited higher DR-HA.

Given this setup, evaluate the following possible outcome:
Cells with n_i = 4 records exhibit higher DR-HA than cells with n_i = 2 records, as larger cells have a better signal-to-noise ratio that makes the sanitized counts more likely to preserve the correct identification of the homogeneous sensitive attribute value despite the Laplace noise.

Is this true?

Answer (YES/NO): YES